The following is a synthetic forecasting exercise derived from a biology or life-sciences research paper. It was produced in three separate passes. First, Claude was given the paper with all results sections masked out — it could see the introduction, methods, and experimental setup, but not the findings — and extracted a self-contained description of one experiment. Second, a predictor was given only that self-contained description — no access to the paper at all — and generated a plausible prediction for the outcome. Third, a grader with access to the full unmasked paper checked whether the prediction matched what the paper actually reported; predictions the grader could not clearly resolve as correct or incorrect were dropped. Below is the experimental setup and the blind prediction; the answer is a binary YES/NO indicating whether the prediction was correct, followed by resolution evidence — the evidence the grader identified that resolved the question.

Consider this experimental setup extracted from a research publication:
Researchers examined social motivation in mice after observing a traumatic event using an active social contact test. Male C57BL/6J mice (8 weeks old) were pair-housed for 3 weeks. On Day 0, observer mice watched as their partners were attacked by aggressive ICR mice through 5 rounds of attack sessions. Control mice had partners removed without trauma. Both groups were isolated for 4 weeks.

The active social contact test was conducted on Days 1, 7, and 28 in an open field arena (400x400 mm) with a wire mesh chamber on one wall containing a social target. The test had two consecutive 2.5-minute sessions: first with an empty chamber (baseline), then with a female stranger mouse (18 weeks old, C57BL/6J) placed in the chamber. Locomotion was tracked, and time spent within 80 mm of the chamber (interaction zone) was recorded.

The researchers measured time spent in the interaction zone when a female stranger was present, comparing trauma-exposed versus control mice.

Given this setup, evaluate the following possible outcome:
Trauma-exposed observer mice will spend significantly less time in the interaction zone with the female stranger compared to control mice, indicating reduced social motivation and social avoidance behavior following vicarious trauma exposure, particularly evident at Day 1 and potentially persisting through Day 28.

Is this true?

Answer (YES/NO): NO